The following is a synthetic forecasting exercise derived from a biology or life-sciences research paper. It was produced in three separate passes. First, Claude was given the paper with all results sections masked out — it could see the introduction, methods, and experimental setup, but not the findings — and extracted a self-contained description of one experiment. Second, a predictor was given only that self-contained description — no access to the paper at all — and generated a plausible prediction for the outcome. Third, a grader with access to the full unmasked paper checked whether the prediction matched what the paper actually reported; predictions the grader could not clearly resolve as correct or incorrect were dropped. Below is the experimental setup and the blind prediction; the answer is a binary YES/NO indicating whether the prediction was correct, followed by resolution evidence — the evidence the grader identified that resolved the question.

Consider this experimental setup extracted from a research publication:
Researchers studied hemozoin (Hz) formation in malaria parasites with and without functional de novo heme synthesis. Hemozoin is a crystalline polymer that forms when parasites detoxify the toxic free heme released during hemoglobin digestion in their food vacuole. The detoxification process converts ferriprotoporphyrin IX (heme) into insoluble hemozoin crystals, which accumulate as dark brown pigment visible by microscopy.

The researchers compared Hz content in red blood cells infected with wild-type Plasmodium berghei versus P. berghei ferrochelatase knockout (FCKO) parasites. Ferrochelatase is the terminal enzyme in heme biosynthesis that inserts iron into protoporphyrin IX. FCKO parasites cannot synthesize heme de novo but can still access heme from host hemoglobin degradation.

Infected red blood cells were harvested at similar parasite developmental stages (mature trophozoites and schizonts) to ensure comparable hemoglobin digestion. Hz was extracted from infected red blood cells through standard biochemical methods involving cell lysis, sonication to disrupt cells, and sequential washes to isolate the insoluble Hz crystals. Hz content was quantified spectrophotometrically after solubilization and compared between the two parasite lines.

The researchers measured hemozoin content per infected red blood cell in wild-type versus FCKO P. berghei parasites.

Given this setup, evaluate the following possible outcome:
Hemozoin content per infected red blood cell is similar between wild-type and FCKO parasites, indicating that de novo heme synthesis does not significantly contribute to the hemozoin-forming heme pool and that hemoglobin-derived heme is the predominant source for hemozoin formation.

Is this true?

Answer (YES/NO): NO